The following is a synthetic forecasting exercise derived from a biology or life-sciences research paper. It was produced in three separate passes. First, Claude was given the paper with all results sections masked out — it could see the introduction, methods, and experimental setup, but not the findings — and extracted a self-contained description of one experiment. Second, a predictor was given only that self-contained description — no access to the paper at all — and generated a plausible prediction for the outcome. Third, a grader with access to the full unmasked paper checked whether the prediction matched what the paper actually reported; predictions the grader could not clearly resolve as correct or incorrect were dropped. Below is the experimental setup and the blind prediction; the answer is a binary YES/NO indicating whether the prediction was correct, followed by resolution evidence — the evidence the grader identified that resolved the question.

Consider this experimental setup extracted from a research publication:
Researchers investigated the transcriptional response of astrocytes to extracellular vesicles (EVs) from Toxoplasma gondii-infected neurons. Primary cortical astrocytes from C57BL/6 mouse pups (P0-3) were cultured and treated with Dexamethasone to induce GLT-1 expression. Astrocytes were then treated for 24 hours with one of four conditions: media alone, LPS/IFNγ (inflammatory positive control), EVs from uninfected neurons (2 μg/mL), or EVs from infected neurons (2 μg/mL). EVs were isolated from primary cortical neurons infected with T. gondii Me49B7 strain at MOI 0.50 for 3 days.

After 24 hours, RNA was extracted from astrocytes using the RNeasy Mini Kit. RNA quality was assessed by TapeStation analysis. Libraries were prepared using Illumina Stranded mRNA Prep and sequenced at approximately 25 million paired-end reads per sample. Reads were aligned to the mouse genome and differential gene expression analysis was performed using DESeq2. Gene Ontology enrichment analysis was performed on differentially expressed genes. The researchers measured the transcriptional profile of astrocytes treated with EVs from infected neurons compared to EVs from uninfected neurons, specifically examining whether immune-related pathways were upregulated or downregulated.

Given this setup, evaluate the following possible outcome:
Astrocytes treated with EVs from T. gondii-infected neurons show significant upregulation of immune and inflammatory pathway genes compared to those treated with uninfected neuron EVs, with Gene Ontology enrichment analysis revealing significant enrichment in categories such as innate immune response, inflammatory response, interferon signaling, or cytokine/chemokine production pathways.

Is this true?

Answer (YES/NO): YES